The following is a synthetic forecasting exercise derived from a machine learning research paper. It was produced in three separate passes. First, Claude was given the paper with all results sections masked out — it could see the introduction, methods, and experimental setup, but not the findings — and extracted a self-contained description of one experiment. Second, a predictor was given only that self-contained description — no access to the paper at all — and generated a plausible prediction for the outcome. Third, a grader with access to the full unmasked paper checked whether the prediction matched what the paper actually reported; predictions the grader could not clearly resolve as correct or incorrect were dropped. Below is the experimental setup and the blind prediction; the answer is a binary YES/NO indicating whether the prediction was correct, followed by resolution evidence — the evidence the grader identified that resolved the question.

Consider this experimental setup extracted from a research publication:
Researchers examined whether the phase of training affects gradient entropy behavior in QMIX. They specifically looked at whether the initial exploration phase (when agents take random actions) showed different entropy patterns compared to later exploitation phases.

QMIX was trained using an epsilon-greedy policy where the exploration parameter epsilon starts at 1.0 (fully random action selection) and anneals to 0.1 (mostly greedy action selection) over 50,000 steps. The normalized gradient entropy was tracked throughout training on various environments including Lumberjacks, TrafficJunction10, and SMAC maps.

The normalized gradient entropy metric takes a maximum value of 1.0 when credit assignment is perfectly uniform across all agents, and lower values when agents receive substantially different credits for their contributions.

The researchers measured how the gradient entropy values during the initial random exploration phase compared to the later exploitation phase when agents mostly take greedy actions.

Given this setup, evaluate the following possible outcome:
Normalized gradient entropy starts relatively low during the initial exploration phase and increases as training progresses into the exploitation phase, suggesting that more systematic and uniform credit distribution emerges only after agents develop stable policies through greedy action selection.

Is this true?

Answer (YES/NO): YES